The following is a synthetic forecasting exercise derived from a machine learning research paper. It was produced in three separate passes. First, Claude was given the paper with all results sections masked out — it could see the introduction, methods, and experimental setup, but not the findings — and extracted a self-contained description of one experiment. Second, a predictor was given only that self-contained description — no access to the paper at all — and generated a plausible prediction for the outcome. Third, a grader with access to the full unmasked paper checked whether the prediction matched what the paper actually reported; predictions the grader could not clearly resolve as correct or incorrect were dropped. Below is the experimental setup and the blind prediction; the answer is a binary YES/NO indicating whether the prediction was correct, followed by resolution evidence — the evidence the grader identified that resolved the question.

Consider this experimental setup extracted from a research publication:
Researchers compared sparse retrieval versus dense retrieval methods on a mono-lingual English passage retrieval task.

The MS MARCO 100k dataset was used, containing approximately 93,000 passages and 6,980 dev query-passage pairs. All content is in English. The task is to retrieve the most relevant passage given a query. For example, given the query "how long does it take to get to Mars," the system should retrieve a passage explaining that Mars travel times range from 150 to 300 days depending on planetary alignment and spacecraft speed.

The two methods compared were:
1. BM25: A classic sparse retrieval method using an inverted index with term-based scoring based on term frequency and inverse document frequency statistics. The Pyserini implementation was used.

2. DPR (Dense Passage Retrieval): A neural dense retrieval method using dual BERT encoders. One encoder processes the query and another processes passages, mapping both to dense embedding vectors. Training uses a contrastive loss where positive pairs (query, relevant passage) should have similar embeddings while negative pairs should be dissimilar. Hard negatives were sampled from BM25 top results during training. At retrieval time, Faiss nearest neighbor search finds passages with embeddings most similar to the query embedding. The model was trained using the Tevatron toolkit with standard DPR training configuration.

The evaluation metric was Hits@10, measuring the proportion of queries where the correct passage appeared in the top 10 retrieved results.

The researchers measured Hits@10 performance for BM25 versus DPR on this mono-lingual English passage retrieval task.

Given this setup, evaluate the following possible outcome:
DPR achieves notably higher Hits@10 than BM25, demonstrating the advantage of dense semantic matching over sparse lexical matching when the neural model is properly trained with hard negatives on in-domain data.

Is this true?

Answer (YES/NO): YES